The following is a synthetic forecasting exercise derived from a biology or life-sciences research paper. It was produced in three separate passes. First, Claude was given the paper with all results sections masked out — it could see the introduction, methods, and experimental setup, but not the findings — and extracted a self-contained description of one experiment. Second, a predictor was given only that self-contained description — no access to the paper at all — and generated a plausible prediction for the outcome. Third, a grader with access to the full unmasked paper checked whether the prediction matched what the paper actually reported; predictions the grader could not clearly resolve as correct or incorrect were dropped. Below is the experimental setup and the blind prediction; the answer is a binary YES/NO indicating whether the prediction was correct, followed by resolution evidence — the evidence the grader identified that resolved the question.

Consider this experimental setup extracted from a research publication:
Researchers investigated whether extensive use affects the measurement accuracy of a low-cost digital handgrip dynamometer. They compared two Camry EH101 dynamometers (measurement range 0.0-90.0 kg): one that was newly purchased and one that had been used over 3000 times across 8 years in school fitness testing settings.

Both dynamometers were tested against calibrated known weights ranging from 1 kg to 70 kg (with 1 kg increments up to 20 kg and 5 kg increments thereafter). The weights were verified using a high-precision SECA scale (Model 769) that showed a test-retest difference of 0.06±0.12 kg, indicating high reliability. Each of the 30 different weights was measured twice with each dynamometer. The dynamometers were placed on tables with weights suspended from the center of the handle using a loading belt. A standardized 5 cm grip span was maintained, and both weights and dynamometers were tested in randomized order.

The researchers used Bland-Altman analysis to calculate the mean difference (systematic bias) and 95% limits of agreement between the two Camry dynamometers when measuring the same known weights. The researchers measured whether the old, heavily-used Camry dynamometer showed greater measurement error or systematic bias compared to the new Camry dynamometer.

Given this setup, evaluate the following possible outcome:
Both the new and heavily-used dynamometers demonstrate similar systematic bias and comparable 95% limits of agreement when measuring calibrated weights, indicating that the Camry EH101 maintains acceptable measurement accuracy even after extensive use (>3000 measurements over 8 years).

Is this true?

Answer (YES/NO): YES